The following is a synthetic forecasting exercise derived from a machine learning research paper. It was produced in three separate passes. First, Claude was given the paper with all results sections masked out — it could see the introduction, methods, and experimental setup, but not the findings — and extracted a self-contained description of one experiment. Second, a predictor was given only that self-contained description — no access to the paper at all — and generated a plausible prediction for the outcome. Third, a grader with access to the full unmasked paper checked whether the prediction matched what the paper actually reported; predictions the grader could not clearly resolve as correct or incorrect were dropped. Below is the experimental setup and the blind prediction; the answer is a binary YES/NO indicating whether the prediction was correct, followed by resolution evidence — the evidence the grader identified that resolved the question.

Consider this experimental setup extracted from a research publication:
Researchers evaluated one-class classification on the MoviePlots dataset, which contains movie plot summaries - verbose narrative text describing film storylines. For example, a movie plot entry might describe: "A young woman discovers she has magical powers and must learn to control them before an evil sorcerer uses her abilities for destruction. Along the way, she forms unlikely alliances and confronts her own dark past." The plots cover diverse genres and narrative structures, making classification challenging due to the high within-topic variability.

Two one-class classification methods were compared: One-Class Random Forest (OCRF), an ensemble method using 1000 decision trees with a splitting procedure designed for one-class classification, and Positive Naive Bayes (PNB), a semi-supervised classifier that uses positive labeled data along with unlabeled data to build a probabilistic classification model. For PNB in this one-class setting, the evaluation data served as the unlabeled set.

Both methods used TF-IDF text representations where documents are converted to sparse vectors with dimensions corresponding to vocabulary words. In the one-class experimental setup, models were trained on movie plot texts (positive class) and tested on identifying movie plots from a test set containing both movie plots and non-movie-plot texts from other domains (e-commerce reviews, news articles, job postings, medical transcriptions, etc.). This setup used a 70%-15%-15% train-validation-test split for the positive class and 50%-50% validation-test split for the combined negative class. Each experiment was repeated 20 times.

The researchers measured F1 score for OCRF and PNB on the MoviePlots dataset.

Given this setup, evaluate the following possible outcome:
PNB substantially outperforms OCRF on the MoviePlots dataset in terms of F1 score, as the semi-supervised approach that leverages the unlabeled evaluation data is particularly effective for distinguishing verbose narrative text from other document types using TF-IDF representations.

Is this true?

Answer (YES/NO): YES